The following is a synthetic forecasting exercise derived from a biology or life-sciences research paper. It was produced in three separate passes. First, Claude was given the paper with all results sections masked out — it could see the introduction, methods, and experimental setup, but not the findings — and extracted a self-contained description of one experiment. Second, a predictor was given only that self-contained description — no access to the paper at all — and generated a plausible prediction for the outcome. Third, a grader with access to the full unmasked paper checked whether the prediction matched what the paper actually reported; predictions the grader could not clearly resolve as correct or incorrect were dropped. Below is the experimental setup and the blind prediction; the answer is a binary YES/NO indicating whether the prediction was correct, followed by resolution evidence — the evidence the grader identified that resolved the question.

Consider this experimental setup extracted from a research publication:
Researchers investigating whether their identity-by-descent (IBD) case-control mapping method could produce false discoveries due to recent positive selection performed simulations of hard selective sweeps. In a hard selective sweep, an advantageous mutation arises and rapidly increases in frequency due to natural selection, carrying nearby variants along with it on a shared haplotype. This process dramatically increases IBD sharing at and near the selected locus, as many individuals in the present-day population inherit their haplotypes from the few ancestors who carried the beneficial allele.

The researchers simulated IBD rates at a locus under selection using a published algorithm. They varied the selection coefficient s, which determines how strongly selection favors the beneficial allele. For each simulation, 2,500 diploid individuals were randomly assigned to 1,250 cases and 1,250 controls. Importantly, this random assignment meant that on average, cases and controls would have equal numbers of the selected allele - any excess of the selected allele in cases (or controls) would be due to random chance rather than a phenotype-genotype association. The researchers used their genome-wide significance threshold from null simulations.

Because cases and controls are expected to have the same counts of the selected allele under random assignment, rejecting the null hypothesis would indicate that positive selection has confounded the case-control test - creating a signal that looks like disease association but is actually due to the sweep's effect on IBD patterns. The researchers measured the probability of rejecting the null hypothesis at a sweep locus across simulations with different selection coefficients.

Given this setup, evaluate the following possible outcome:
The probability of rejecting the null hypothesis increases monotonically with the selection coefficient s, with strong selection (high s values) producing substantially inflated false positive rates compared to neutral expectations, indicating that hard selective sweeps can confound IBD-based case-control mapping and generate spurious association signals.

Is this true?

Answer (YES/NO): YES